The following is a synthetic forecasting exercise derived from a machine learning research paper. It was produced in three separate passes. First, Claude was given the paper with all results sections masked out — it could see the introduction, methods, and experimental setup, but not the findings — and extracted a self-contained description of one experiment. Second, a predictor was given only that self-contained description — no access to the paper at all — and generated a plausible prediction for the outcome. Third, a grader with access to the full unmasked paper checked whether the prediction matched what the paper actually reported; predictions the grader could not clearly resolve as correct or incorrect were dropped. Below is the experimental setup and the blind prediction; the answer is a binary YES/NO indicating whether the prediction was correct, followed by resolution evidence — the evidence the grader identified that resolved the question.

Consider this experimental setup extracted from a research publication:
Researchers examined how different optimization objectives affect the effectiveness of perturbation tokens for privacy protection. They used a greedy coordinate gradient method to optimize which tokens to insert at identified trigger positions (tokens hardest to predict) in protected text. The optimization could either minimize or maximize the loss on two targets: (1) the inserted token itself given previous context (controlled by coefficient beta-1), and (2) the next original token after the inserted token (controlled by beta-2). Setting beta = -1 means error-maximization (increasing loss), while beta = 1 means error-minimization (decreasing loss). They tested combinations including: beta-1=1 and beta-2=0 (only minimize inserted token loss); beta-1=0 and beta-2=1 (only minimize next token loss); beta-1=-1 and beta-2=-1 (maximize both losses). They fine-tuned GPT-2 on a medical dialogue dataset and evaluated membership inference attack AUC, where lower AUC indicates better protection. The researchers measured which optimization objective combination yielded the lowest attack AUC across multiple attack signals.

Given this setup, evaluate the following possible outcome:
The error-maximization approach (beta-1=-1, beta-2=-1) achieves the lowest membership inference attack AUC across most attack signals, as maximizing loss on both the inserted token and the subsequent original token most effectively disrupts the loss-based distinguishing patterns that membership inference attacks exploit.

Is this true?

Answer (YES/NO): NO